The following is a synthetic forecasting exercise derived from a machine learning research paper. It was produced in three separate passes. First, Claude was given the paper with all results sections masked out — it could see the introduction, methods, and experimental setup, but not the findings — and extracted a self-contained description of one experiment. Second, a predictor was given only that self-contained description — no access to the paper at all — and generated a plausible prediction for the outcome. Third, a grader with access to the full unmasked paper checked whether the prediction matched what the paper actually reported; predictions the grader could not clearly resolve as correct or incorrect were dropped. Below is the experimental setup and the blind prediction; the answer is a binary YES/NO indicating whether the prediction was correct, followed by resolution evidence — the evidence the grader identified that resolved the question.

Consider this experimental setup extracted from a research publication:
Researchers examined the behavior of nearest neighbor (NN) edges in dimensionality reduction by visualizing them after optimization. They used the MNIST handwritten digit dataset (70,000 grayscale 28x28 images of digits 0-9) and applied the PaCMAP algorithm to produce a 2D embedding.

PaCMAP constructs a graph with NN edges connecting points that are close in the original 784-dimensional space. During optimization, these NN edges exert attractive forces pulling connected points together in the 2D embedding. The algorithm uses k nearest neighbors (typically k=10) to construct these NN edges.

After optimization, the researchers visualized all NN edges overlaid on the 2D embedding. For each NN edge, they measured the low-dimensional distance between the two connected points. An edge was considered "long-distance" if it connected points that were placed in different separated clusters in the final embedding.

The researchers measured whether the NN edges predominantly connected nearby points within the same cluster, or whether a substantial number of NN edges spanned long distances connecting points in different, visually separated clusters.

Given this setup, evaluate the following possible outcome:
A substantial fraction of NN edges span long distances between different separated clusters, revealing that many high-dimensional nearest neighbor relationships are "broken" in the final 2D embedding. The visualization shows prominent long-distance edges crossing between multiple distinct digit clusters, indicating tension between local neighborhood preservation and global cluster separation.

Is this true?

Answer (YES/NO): YES